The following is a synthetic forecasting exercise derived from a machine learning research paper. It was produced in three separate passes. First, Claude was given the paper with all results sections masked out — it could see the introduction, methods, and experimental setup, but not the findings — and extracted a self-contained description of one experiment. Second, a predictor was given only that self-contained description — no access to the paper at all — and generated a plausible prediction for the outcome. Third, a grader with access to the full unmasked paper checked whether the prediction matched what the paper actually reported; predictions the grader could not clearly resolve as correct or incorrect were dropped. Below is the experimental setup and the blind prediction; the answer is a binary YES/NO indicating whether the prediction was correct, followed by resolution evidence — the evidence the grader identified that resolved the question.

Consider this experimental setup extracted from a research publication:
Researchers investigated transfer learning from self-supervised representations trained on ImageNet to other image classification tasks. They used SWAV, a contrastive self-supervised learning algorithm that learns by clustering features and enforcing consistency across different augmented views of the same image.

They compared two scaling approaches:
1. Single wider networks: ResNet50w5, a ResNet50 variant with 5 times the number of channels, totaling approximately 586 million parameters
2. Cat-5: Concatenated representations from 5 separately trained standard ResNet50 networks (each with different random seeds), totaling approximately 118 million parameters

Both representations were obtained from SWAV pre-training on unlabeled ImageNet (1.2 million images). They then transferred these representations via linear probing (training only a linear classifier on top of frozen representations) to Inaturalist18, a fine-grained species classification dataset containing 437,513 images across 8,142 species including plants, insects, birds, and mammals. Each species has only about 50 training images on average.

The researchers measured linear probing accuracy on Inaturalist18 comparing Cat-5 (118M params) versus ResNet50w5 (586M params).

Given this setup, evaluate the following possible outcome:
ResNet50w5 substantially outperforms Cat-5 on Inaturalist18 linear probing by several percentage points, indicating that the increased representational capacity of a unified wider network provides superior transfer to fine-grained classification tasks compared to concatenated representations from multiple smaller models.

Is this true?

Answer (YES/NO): NO